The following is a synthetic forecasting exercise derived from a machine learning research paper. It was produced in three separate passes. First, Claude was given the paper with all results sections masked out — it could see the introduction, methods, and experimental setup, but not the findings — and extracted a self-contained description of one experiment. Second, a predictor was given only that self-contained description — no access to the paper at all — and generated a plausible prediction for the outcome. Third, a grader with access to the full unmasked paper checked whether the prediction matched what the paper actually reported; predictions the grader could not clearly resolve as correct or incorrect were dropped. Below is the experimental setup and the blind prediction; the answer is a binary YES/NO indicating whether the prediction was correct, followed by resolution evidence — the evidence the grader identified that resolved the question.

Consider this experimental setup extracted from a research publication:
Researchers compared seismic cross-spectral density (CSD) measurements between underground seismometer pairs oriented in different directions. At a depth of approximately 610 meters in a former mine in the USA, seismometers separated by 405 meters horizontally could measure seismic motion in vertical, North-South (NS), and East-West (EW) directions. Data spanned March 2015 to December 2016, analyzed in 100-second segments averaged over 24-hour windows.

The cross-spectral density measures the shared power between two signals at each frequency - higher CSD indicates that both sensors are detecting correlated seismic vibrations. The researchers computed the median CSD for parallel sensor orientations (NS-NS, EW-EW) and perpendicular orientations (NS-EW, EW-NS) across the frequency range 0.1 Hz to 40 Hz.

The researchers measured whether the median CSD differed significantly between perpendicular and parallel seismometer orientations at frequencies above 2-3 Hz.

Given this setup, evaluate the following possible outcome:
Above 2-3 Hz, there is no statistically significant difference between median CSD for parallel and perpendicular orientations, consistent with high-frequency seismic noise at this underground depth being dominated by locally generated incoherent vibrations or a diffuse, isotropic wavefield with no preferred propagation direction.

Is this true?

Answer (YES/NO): YES